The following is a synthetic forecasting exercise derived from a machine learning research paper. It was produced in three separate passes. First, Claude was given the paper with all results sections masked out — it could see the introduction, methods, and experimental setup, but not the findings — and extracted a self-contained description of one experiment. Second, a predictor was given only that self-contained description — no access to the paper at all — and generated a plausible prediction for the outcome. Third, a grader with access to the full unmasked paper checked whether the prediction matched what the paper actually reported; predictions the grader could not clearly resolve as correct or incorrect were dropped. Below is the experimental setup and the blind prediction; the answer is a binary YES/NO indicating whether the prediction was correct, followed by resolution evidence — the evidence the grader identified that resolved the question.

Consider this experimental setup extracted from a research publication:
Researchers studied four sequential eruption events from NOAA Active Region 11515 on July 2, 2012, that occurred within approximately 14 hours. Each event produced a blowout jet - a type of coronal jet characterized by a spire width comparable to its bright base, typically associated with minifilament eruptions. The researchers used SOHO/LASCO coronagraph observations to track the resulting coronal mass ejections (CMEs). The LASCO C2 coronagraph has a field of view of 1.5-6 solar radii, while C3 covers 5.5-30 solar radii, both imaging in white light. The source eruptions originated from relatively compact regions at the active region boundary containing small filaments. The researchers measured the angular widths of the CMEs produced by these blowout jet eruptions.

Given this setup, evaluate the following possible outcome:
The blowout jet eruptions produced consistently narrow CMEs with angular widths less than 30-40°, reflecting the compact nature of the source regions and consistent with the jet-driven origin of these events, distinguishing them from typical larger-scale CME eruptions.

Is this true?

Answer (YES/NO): NO